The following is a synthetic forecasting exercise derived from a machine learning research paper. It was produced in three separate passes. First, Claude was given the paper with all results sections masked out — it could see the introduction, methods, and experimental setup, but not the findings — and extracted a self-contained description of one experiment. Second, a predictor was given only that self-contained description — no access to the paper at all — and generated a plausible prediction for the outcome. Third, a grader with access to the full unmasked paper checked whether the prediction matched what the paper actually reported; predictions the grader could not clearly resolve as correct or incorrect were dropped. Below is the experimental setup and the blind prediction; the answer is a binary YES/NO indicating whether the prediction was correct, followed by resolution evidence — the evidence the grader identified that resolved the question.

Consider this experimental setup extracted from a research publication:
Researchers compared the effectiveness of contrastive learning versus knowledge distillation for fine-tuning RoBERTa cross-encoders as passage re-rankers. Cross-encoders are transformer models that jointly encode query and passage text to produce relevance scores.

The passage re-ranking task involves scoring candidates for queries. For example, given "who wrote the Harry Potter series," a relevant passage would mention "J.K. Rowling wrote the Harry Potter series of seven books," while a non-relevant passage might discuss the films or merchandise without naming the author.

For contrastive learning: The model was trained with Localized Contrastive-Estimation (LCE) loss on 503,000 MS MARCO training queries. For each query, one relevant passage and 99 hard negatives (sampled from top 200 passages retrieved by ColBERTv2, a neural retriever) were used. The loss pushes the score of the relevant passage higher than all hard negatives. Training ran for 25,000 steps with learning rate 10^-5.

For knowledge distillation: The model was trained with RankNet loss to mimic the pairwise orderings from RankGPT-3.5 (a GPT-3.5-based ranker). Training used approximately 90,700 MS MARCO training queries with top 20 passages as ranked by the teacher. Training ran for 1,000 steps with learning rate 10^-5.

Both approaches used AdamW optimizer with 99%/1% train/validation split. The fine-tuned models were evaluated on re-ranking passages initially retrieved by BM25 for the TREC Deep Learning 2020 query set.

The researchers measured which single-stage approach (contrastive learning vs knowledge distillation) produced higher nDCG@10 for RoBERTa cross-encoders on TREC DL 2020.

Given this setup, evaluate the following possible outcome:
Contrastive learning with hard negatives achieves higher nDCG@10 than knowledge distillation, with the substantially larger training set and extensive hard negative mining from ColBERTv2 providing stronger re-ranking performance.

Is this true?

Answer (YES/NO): YES